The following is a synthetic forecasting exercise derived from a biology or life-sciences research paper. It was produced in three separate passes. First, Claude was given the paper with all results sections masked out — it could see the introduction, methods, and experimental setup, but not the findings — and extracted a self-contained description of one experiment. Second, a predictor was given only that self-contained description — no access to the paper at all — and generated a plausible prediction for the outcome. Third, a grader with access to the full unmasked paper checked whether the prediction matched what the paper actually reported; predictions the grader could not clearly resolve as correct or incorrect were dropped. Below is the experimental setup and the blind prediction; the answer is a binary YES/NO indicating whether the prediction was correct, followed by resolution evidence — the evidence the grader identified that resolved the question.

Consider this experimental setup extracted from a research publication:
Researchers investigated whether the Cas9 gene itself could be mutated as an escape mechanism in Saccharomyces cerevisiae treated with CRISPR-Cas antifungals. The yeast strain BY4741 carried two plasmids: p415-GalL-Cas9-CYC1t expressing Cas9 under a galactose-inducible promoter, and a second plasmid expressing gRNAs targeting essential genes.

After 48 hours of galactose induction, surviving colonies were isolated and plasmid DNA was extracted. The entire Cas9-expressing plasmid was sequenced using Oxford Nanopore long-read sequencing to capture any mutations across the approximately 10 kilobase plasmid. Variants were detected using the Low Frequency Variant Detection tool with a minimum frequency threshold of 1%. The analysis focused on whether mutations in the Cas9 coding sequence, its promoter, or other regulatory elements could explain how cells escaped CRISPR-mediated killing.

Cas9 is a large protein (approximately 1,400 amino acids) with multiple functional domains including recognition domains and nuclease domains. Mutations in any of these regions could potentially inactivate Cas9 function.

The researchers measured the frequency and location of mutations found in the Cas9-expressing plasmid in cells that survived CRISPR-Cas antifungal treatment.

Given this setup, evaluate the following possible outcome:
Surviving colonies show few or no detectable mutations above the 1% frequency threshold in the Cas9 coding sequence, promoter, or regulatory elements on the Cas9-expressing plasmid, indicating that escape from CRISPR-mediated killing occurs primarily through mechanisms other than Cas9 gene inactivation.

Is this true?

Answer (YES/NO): YES